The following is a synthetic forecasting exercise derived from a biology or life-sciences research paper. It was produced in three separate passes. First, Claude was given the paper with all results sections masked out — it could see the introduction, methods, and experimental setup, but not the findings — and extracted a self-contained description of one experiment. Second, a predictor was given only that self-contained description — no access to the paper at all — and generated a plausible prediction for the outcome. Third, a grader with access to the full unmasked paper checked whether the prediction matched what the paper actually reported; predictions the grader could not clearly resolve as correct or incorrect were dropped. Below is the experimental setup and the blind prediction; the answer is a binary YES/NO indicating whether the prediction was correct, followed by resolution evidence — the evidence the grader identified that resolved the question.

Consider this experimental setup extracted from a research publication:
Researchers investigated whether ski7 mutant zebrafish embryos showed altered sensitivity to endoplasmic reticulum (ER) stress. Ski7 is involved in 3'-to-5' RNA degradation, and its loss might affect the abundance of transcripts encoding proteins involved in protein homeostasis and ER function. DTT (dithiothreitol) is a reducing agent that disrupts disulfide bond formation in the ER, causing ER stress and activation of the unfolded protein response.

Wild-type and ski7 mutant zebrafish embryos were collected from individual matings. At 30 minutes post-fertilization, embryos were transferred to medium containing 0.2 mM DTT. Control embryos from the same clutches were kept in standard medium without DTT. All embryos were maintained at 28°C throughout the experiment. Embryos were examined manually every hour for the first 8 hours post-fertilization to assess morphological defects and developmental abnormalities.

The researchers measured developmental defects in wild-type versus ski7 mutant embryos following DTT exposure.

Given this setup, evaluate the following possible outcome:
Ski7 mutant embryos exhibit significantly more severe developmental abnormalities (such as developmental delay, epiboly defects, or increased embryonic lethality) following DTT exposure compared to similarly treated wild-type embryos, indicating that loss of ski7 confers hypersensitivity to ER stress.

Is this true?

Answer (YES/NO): NO